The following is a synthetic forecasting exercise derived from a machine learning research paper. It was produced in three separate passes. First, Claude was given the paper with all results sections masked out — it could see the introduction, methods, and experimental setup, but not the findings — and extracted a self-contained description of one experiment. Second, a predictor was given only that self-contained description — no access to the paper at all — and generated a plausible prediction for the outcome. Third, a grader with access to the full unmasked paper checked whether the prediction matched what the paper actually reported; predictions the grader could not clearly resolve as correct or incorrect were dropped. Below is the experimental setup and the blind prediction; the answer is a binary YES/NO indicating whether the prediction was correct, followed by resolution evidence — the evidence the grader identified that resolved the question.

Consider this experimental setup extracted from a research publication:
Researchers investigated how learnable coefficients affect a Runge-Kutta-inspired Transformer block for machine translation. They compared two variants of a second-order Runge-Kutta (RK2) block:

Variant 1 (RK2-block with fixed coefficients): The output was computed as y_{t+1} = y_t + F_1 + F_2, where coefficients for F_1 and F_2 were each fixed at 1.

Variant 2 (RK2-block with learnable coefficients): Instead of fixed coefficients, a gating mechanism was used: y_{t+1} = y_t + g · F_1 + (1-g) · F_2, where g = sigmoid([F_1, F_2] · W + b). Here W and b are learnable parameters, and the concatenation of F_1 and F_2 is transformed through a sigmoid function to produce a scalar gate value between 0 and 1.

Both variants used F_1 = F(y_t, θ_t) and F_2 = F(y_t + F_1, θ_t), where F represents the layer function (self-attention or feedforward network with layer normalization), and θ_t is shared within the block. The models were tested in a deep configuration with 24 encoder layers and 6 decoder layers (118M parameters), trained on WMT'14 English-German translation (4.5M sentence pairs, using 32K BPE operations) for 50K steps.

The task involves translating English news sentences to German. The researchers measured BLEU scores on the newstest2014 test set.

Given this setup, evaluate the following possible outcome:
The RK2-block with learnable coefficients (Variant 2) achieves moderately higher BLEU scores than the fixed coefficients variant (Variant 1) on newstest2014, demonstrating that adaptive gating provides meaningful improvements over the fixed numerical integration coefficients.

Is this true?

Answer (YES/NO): YES